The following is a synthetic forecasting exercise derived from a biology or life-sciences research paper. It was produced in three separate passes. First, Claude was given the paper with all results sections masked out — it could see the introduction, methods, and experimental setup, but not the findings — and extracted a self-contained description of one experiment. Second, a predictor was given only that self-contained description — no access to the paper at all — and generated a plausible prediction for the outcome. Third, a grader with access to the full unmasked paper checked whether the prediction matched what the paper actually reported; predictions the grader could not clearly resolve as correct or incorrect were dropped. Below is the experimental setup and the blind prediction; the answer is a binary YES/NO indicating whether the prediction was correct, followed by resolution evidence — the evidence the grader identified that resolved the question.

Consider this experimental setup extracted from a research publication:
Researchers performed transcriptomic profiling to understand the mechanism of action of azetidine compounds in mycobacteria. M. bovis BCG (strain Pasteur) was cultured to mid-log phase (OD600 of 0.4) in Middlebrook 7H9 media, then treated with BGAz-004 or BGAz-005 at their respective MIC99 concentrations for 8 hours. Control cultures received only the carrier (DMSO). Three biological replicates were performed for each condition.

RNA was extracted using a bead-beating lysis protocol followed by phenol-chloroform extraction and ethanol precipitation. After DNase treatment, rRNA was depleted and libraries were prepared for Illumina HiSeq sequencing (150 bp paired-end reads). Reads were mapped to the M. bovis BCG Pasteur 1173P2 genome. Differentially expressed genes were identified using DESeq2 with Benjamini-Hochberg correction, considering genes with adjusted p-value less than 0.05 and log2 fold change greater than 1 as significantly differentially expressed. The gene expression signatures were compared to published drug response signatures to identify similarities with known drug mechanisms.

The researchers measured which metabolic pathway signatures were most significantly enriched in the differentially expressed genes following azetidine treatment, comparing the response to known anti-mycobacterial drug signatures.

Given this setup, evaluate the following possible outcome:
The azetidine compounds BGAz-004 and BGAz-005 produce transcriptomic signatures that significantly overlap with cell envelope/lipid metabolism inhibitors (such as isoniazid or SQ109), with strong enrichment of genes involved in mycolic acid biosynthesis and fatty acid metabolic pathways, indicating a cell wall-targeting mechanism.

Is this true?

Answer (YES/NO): NO